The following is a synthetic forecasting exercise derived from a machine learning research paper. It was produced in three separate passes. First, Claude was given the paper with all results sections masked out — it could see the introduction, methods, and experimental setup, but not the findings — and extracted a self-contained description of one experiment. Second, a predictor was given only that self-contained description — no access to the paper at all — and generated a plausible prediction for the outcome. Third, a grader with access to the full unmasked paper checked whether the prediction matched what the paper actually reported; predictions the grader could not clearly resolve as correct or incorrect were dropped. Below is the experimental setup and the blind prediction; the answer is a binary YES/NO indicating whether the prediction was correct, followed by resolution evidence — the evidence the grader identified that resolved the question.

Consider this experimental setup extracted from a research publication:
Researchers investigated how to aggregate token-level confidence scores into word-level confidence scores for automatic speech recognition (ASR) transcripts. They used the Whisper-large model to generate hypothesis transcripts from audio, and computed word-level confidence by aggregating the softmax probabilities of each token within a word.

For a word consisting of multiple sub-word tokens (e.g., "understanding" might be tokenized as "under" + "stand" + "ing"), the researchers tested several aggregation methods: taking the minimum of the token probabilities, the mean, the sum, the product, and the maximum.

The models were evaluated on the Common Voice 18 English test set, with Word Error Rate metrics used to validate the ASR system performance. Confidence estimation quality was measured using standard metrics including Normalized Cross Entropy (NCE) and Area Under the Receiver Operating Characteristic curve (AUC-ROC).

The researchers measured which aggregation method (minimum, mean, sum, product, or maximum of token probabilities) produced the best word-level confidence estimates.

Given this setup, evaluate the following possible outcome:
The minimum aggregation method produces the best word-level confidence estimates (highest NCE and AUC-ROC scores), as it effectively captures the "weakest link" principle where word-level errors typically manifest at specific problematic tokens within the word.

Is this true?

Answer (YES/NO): YES